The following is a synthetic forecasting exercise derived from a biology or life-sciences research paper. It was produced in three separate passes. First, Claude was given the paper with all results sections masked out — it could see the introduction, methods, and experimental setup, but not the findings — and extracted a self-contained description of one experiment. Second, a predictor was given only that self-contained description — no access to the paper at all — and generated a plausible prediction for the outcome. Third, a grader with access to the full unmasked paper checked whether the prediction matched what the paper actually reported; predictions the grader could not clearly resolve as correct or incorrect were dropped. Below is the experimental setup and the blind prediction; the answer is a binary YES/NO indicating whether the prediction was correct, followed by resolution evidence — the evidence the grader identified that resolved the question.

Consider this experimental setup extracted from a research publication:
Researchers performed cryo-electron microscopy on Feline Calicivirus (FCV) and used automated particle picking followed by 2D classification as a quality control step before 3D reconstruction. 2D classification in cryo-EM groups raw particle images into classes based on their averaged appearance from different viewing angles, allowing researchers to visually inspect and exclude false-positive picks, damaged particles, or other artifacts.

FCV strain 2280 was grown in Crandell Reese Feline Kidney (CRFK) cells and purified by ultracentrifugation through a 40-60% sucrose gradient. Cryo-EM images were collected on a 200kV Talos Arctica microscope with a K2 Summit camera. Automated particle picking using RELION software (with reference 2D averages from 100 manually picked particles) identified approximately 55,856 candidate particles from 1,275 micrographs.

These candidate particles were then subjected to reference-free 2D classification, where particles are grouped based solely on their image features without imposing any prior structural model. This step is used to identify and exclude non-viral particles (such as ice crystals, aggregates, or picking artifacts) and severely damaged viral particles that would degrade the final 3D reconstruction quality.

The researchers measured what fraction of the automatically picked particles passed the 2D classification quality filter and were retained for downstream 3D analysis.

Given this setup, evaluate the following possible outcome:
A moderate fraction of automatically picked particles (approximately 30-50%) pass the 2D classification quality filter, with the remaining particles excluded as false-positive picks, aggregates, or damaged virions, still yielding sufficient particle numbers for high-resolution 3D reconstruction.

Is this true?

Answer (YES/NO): NO